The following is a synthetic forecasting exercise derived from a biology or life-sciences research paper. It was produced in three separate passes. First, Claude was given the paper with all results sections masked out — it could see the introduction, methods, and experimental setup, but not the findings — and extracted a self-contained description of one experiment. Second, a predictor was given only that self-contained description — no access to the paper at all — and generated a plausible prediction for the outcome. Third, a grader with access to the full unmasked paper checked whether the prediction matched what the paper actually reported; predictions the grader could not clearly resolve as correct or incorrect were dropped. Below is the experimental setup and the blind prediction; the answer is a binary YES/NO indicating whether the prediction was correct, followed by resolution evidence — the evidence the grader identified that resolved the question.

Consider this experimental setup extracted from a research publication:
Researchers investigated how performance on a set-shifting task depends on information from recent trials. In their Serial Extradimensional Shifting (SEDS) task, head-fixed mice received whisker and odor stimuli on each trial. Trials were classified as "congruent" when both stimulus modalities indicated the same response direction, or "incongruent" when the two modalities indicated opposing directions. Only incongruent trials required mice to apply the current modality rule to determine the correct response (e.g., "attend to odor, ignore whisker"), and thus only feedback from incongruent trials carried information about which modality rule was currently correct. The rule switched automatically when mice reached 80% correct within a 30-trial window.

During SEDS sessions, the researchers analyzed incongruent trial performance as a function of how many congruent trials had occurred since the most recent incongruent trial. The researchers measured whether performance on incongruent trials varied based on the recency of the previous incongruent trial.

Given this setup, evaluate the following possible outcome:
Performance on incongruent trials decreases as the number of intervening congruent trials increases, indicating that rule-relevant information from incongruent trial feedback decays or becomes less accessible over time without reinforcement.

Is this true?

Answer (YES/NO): YES